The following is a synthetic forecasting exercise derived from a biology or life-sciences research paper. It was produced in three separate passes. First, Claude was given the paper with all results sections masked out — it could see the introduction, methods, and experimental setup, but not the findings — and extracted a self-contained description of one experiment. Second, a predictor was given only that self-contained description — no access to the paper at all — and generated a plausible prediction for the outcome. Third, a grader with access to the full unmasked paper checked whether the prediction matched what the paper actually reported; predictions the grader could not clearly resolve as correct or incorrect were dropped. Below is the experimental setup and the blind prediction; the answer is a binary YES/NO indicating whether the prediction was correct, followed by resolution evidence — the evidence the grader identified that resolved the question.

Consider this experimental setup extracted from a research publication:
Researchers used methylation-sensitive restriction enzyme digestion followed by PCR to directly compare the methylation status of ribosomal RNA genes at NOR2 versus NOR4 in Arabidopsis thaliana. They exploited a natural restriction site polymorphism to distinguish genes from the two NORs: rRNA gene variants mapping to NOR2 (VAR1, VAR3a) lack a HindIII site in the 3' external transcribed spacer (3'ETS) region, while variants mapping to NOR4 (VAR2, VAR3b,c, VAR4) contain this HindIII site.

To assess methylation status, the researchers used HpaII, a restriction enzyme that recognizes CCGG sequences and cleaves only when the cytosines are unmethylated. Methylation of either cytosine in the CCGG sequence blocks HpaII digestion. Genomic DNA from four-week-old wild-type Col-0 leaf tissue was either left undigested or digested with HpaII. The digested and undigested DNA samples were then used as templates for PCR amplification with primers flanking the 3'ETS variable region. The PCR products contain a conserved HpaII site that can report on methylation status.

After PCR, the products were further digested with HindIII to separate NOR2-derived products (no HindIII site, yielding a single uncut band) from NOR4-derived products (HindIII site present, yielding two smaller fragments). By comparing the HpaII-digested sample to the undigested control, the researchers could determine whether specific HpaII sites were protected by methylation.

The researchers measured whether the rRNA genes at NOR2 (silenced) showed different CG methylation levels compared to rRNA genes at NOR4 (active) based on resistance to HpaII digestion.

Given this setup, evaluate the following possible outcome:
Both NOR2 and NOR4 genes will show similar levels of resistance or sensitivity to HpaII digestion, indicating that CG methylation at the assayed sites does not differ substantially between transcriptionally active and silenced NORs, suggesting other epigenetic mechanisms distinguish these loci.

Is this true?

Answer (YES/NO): NO